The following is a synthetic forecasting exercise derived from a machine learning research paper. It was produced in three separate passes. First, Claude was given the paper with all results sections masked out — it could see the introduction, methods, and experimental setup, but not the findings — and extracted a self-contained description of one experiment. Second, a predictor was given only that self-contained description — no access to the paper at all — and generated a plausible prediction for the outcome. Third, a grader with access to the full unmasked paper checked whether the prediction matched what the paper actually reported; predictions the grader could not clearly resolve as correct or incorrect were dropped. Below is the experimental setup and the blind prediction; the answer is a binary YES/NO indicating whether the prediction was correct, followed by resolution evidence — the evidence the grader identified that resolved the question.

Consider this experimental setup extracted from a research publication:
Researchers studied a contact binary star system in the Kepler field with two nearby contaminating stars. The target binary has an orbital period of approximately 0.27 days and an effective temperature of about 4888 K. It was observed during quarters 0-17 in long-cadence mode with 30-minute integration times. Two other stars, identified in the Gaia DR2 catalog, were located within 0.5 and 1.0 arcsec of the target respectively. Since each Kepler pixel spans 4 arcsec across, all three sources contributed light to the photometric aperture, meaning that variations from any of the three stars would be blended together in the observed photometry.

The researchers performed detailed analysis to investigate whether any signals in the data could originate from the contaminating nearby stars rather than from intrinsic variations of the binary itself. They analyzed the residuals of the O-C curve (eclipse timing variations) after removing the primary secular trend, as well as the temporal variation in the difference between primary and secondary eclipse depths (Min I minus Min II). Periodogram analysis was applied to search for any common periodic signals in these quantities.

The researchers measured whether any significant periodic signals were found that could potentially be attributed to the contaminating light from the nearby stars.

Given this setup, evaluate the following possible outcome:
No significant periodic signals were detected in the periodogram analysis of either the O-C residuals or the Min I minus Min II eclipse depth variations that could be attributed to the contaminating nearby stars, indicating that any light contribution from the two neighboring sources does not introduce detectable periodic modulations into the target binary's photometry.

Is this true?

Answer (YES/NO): NO